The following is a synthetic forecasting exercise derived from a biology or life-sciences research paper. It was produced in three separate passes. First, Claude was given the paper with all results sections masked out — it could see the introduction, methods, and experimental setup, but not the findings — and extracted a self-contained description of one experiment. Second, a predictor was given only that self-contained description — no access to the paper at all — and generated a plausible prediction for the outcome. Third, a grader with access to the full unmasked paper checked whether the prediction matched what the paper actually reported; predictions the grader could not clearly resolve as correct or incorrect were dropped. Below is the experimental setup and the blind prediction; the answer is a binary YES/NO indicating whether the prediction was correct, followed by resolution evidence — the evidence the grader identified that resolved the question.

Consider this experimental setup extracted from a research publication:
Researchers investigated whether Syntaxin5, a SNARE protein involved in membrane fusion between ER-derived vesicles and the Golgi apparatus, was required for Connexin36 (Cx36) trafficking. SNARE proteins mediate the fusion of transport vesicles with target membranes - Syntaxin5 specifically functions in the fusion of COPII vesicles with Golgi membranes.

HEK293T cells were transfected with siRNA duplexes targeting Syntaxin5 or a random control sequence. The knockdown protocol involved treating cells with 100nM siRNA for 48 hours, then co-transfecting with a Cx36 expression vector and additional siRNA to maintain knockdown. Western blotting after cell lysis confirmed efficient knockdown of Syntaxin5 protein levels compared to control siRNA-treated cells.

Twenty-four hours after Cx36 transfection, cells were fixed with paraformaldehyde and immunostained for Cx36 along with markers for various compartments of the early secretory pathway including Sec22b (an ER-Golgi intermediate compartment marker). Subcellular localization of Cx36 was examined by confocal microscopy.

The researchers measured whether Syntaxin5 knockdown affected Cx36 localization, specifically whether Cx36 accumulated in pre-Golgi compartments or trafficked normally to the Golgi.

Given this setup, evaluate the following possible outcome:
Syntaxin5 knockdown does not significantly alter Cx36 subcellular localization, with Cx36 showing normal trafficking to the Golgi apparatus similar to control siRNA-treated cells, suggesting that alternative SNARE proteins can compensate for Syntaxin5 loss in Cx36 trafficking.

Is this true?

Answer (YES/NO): NO